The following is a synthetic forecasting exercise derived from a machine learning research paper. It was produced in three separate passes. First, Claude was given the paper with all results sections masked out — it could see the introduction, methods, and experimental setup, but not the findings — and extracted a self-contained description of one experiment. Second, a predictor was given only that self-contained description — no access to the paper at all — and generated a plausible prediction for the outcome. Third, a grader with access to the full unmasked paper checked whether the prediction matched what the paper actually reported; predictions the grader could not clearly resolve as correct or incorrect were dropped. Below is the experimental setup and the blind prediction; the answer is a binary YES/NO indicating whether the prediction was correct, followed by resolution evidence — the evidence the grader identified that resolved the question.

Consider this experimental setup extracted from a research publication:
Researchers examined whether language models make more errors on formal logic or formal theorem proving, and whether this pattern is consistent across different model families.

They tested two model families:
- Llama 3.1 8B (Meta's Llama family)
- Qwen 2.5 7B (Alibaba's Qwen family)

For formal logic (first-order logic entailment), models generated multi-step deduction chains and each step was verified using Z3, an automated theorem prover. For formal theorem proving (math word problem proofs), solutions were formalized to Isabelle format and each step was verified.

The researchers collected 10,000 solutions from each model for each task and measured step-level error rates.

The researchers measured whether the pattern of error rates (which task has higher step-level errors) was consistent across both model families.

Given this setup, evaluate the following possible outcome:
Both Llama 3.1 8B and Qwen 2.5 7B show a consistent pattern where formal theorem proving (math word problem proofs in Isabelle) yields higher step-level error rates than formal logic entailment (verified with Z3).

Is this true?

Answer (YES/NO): NO